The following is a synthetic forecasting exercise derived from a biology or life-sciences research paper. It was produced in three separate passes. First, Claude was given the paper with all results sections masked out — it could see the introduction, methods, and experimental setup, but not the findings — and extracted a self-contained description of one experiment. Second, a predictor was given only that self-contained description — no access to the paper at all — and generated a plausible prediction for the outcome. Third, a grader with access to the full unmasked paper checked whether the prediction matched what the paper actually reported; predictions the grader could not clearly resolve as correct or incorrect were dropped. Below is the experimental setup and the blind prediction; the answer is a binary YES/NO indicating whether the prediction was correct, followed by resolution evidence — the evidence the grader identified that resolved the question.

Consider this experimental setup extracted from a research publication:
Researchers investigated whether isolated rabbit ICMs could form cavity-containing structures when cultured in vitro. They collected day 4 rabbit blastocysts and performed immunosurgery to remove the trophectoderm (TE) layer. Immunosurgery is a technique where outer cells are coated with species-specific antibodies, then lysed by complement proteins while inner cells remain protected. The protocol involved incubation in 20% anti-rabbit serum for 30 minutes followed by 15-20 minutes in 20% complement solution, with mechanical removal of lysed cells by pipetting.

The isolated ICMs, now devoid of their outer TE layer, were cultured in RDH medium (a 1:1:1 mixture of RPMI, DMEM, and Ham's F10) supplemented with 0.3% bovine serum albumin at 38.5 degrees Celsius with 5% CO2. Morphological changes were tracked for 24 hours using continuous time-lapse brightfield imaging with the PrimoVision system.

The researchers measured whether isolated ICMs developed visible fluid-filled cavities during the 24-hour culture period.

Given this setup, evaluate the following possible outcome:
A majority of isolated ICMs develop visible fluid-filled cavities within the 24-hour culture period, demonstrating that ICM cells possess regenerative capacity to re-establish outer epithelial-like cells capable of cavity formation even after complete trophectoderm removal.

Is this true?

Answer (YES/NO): NO